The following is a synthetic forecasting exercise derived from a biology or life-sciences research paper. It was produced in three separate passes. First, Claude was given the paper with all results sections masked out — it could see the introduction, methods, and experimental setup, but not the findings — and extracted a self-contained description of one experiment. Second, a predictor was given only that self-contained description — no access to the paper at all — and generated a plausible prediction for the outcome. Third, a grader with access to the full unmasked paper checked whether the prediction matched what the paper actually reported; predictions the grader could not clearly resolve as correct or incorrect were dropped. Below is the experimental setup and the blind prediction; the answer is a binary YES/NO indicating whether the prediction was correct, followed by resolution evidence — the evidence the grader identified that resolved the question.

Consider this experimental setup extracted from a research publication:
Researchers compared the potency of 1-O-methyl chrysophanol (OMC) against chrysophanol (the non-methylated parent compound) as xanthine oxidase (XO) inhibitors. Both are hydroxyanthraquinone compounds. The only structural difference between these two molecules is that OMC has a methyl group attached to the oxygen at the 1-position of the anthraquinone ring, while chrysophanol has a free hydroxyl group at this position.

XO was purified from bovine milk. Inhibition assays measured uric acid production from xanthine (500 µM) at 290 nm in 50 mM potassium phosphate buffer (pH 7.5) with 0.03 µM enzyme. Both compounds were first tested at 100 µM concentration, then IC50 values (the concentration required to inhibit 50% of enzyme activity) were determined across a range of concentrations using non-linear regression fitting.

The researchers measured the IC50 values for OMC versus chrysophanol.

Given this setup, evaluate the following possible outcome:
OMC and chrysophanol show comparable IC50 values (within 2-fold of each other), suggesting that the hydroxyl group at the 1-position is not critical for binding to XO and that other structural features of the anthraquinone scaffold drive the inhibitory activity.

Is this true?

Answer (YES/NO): NO